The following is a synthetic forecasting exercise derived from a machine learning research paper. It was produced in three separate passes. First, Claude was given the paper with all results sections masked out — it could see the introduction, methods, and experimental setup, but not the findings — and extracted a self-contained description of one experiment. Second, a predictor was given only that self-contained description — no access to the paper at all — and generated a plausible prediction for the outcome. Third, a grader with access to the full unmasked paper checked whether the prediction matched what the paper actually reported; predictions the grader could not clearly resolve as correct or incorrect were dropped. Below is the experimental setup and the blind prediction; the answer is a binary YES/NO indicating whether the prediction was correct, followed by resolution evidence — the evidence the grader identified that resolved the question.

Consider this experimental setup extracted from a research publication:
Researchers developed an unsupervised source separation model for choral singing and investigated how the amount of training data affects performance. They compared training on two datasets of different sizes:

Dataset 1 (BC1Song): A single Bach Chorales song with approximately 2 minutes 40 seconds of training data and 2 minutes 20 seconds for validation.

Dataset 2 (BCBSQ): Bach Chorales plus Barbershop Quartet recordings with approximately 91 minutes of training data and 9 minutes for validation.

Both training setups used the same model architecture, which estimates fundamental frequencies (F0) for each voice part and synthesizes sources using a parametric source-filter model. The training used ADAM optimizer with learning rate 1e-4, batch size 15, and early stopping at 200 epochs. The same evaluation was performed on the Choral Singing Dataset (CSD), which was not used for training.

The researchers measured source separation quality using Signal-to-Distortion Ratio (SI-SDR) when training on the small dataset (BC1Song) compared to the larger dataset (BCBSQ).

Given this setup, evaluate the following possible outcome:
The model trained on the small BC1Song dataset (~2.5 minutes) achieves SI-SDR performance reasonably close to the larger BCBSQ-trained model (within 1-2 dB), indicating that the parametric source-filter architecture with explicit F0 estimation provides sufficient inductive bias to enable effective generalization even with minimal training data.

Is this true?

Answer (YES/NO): YES